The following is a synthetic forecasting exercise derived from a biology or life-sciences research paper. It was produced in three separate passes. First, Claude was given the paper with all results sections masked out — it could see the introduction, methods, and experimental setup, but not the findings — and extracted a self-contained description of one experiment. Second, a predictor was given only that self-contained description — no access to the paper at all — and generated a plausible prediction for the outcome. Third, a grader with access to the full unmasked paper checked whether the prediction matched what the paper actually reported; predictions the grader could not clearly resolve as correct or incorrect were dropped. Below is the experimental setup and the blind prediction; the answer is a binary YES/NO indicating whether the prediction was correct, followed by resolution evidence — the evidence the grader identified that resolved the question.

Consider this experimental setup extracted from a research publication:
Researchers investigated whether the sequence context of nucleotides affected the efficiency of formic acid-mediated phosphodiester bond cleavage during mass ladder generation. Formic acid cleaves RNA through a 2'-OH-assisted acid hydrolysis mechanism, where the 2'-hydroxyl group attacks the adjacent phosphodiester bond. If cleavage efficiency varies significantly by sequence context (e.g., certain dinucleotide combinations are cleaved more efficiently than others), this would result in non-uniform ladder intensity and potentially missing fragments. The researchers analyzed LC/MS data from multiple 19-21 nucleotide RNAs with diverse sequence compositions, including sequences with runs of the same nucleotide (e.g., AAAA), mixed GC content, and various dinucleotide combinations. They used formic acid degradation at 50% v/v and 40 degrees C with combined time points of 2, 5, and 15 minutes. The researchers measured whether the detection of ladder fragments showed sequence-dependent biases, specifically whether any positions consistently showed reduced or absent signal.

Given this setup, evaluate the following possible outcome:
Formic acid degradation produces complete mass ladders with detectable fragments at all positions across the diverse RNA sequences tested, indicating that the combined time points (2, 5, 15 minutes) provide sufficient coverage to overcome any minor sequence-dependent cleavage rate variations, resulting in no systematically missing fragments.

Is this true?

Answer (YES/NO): YES